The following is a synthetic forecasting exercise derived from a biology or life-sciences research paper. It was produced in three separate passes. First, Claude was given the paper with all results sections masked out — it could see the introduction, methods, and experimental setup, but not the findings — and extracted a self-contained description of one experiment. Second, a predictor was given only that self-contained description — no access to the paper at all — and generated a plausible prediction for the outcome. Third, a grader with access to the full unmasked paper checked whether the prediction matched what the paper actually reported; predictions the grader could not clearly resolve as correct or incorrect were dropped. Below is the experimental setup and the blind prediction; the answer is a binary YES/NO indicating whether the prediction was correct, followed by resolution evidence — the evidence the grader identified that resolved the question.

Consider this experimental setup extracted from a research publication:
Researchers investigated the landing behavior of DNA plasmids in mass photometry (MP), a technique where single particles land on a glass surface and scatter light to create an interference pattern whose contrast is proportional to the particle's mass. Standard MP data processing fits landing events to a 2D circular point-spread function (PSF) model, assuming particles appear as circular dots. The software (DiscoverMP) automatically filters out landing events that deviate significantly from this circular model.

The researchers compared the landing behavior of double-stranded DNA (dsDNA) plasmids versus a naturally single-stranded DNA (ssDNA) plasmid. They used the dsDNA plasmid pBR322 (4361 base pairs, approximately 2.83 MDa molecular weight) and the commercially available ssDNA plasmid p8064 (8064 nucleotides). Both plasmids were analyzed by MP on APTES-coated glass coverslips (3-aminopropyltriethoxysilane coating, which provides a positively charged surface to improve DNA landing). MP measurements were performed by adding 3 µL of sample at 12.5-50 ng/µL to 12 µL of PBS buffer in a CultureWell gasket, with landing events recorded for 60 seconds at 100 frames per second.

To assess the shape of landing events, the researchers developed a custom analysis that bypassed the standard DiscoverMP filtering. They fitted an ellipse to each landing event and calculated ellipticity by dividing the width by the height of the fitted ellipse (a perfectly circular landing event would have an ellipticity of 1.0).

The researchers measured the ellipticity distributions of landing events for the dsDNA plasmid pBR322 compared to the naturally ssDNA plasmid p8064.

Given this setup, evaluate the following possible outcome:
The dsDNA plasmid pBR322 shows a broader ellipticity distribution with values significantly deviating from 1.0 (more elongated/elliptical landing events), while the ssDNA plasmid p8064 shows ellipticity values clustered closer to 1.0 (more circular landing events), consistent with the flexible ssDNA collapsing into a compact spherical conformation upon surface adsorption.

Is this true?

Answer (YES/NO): YES